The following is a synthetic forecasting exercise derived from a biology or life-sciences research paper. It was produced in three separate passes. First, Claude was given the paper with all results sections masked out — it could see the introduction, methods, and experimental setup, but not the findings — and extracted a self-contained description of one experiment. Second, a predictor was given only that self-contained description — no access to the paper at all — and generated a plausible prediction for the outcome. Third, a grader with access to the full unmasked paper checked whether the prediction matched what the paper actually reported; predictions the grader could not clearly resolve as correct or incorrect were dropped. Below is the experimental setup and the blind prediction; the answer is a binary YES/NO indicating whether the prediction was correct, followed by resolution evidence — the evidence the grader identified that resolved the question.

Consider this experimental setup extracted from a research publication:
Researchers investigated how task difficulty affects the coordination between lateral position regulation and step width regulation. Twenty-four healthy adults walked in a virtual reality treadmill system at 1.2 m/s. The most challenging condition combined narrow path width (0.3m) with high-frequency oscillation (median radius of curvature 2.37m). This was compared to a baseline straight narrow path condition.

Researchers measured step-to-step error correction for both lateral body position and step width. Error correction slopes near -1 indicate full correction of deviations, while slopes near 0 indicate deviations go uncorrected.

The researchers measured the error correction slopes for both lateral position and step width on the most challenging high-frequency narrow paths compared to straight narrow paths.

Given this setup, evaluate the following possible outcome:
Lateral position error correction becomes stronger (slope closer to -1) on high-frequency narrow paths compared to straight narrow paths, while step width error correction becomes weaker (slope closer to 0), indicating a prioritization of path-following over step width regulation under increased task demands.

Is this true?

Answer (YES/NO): NO